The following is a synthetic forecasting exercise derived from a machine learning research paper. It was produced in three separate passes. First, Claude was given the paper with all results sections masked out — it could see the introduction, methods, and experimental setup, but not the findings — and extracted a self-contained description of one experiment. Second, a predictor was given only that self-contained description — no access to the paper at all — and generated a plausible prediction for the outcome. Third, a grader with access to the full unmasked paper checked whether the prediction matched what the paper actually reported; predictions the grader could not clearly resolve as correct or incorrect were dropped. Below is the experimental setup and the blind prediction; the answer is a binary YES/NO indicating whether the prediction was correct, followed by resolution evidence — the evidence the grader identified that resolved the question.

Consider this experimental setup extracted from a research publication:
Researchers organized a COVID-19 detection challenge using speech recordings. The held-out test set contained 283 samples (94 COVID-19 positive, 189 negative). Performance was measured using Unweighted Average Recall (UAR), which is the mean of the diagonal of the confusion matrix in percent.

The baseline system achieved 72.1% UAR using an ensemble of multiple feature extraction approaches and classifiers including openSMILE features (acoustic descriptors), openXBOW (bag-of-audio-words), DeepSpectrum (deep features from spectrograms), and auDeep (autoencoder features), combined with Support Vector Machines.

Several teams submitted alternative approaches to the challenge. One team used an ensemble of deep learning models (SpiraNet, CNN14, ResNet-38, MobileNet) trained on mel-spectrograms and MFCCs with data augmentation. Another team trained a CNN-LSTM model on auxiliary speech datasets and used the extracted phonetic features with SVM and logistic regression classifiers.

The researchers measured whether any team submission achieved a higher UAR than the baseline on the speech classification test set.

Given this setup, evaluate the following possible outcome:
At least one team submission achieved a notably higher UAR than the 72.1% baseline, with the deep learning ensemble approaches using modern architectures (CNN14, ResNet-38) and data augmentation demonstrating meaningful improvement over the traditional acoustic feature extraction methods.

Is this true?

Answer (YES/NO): NO